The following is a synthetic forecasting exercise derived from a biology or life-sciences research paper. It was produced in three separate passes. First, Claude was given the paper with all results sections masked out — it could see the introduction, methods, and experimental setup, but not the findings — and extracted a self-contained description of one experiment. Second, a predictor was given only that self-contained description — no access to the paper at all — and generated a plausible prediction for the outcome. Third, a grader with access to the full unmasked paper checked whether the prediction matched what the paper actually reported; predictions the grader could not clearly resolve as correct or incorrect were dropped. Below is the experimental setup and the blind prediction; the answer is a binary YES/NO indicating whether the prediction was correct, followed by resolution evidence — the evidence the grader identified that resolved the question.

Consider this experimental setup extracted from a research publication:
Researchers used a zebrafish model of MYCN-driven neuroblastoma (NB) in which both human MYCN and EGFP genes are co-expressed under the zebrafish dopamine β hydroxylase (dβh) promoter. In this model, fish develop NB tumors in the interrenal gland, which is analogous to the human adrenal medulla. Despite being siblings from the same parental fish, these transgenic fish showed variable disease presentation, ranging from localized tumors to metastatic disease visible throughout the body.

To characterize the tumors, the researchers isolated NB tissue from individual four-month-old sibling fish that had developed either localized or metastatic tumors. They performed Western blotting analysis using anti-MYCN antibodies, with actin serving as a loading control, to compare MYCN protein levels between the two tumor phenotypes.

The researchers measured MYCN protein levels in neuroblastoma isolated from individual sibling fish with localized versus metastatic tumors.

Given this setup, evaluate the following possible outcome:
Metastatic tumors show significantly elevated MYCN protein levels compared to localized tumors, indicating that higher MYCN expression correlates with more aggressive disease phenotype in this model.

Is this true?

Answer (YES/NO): YES